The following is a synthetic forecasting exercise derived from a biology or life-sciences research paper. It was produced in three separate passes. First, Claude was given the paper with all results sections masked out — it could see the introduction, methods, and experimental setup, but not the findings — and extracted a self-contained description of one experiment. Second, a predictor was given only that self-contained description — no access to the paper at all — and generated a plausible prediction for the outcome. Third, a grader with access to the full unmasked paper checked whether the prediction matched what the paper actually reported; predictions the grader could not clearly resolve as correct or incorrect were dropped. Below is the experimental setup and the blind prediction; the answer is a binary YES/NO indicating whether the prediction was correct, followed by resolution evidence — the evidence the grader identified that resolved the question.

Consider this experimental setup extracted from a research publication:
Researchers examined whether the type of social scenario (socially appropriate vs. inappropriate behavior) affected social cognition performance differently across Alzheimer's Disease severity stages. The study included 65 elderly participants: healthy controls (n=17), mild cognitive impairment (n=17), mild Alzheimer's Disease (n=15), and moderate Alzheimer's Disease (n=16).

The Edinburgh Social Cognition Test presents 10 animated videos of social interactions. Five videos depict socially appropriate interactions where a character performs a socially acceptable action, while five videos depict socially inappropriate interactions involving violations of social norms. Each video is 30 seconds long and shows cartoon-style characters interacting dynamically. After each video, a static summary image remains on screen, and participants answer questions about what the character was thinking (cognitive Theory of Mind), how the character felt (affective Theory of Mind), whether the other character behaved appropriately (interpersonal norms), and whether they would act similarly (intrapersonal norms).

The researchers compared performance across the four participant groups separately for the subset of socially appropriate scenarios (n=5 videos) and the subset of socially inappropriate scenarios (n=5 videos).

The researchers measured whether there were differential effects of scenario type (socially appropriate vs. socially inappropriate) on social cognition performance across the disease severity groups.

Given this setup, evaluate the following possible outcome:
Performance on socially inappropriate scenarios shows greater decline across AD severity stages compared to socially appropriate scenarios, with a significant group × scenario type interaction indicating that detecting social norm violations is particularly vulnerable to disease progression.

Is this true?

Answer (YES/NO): NO